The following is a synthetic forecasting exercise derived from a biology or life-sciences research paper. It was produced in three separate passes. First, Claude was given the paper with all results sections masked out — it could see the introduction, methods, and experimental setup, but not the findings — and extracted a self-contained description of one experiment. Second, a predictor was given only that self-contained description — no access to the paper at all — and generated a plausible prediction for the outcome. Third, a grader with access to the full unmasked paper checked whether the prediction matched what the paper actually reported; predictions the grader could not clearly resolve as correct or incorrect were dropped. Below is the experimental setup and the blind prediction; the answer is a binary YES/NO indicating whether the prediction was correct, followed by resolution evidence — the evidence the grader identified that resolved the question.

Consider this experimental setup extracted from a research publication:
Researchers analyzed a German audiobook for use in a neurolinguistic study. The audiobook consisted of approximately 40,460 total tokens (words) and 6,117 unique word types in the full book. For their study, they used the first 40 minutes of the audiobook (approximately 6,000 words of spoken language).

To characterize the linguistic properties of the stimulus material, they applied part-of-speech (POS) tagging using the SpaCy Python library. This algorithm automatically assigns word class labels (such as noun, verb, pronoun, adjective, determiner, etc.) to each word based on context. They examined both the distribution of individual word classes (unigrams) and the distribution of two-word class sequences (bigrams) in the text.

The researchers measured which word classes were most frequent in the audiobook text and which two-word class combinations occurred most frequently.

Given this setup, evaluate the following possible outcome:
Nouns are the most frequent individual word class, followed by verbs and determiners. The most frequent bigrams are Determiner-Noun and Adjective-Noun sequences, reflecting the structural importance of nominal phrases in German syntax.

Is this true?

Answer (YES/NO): NO